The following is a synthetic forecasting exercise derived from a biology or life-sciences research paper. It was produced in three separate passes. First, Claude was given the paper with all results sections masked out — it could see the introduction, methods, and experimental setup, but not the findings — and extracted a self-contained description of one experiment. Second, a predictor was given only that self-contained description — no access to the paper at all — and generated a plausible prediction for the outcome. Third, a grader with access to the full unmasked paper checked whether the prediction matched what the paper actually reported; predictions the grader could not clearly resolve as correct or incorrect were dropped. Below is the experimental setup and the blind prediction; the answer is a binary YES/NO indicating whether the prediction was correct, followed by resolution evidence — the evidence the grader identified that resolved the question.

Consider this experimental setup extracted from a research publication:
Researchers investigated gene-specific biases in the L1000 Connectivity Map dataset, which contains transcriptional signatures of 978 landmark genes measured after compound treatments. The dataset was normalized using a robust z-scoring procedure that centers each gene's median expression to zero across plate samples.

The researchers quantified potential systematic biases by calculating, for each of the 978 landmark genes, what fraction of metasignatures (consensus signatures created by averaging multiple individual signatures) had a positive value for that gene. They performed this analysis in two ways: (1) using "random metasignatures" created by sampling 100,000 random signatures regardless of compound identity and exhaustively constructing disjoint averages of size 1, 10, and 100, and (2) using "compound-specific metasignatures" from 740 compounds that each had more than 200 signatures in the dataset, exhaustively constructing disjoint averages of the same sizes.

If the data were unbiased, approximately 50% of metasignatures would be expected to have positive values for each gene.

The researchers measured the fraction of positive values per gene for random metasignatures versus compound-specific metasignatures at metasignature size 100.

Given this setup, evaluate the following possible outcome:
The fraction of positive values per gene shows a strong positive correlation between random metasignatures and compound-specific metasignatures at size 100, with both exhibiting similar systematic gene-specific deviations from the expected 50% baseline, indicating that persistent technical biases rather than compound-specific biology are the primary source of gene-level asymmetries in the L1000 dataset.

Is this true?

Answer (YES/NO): YES